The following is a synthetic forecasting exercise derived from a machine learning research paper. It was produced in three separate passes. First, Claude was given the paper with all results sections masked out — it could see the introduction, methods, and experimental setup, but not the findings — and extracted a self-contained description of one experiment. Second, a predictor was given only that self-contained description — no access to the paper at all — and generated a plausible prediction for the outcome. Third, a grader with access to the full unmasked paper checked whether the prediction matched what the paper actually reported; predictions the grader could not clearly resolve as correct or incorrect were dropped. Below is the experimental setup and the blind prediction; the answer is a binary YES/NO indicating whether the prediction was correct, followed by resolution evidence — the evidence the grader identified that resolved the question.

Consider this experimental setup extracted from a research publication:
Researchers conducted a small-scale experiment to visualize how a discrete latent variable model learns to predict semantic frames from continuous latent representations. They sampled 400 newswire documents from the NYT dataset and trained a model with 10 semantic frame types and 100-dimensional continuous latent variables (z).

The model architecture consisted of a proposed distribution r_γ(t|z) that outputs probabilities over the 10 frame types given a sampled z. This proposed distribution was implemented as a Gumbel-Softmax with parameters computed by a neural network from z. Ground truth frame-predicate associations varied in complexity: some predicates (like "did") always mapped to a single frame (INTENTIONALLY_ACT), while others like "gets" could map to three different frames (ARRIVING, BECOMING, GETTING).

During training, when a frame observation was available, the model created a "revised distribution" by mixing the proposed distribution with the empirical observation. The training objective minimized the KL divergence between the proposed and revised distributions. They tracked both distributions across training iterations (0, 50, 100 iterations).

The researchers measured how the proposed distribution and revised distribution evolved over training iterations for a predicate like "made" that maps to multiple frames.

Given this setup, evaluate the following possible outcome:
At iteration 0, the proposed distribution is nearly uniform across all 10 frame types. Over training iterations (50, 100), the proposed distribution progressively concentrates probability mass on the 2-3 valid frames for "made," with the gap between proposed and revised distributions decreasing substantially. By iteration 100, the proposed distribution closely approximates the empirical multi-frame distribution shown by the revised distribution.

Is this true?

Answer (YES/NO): YES